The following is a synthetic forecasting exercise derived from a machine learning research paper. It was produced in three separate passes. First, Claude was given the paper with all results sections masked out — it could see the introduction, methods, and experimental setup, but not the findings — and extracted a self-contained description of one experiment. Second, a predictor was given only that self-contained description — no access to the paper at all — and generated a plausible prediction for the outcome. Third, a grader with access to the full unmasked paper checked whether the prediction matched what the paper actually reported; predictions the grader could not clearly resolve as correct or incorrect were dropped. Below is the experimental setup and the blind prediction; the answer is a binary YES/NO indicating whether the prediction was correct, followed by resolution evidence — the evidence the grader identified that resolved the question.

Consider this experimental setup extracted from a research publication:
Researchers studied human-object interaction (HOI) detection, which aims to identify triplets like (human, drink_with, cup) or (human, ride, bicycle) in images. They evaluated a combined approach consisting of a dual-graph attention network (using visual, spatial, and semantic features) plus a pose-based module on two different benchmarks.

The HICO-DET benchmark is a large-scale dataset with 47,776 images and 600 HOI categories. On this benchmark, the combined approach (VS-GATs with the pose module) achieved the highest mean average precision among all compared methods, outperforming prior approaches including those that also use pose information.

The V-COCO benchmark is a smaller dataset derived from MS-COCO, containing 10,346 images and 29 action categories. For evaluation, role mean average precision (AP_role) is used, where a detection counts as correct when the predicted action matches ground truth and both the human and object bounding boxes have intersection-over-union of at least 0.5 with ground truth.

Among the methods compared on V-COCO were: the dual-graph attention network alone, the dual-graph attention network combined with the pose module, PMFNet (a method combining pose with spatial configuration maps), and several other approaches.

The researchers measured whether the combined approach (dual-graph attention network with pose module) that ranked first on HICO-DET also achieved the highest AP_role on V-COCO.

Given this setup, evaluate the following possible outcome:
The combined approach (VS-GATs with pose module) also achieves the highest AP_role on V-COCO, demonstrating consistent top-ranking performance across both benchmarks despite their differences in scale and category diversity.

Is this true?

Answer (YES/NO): NO